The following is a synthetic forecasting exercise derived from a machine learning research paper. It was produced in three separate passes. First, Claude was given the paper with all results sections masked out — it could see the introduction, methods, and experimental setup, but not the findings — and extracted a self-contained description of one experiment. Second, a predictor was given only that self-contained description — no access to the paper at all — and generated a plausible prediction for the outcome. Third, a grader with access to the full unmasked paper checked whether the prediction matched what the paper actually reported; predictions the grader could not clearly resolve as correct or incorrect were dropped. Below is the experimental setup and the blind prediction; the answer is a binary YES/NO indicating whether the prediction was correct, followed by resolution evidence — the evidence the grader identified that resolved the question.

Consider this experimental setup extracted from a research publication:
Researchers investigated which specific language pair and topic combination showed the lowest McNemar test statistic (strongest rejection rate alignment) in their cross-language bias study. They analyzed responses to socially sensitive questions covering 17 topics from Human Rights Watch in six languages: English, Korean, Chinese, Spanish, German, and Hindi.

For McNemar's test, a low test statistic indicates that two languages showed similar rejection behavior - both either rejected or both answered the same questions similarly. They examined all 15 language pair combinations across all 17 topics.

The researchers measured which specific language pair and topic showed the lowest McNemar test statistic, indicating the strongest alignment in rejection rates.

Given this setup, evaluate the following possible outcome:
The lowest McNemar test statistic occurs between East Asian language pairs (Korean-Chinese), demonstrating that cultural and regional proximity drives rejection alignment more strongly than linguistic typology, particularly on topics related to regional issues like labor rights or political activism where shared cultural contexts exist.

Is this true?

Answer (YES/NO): NO